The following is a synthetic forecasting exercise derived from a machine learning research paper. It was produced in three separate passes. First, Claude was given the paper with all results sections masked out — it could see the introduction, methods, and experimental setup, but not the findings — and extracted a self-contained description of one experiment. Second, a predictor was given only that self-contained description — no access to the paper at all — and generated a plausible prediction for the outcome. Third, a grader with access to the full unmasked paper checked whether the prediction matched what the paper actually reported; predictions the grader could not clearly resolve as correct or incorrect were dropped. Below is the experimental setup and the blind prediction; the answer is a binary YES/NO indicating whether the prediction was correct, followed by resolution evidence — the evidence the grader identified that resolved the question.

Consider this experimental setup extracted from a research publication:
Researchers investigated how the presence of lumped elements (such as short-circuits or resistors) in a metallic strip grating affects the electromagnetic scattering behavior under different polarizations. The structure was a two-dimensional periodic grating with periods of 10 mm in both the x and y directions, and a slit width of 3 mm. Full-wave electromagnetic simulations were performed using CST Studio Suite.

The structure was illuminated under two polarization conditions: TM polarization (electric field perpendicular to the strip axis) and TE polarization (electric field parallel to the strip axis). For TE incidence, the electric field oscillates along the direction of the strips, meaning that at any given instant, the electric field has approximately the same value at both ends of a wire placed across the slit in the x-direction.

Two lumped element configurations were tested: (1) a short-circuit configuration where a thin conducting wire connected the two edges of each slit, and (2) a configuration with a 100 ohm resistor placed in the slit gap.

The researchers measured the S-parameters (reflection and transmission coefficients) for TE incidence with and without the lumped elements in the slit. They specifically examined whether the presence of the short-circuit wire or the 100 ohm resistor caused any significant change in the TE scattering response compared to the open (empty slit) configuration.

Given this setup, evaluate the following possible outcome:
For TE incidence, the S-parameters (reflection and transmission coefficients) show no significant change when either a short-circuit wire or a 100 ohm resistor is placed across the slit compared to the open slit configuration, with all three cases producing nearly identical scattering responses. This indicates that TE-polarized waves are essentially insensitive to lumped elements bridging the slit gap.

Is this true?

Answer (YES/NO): YES